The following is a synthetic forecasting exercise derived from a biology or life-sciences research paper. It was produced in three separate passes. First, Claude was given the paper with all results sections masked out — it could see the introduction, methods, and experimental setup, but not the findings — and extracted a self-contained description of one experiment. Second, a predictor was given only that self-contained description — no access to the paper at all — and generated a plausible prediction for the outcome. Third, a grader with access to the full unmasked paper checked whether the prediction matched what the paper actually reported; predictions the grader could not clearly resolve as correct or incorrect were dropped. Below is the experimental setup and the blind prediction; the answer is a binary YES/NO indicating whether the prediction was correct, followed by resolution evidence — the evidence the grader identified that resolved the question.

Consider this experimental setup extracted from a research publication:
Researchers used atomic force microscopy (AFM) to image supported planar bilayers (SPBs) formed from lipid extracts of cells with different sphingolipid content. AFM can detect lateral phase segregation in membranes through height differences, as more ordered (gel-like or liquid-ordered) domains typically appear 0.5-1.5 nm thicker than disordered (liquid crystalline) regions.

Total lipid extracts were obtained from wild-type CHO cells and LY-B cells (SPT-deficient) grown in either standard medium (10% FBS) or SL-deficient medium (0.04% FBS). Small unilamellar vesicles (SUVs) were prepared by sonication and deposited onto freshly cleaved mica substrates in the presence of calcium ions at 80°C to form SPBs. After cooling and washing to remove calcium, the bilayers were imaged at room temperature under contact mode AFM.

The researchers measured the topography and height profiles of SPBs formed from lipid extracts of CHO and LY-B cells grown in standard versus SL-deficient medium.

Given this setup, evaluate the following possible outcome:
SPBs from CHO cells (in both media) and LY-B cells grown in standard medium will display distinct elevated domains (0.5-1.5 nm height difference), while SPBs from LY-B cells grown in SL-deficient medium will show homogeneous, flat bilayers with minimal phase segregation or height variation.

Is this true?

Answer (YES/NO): NO